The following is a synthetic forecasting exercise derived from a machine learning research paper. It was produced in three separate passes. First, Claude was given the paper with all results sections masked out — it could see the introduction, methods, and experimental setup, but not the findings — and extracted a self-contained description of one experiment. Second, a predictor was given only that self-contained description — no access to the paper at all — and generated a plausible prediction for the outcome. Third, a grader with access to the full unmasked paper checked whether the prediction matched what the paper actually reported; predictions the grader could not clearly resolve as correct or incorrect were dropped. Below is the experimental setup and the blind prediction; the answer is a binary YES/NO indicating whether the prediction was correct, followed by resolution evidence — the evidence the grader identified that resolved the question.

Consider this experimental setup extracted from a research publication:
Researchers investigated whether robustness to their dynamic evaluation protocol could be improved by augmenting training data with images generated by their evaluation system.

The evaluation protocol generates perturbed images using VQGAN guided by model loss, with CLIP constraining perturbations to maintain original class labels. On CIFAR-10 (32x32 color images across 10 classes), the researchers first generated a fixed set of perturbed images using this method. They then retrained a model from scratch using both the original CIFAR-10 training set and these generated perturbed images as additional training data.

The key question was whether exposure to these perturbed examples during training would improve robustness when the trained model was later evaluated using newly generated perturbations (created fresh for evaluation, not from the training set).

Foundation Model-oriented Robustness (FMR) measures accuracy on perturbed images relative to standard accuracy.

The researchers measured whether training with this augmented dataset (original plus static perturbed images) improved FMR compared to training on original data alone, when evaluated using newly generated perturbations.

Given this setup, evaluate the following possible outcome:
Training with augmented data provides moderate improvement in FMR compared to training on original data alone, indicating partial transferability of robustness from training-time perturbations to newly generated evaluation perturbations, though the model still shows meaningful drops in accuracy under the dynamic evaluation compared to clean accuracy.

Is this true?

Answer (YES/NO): YES